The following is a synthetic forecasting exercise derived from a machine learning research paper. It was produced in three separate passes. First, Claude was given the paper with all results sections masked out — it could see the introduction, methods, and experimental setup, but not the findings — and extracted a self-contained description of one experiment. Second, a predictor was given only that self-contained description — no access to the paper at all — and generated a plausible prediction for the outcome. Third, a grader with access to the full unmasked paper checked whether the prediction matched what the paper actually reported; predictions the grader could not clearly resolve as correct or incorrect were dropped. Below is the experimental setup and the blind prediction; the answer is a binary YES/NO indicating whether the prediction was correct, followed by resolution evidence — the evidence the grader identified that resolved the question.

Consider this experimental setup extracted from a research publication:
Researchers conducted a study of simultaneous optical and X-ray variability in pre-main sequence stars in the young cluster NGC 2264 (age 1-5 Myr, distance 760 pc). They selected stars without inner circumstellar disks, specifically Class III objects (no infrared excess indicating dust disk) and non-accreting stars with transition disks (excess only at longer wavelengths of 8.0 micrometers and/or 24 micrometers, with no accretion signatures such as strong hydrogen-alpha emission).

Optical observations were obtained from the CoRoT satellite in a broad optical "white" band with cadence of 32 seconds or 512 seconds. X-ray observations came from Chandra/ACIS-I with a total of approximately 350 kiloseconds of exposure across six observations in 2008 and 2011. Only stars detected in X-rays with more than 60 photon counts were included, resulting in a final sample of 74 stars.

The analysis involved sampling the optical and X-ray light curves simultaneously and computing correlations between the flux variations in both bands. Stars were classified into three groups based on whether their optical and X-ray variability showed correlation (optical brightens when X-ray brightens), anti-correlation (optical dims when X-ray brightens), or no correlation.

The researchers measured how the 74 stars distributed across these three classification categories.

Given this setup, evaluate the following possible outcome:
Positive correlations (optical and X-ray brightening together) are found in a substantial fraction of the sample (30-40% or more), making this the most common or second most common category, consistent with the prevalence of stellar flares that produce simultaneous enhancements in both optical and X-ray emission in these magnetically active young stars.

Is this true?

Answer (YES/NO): NO